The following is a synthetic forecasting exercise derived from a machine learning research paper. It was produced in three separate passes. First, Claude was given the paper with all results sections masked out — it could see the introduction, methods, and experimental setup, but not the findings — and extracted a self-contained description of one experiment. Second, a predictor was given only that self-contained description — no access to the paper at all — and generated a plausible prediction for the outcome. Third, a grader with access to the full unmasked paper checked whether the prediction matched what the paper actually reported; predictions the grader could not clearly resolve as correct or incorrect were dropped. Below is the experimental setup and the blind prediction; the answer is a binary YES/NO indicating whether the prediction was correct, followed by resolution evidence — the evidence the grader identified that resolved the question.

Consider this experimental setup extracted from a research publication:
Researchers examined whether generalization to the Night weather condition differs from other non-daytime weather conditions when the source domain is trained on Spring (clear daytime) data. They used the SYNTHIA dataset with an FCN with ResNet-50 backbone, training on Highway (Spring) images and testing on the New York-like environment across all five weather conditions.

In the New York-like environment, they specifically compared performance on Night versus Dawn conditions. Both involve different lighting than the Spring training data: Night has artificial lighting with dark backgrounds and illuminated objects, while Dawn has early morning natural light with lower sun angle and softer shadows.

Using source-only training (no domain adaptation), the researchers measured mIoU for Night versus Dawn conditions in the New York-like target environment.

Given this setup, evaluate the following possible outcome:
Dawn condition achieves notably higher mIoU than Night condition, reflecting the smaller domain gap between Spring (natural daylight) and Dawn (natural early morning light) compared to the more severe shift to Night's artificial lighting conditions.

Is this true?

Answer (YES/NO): YES